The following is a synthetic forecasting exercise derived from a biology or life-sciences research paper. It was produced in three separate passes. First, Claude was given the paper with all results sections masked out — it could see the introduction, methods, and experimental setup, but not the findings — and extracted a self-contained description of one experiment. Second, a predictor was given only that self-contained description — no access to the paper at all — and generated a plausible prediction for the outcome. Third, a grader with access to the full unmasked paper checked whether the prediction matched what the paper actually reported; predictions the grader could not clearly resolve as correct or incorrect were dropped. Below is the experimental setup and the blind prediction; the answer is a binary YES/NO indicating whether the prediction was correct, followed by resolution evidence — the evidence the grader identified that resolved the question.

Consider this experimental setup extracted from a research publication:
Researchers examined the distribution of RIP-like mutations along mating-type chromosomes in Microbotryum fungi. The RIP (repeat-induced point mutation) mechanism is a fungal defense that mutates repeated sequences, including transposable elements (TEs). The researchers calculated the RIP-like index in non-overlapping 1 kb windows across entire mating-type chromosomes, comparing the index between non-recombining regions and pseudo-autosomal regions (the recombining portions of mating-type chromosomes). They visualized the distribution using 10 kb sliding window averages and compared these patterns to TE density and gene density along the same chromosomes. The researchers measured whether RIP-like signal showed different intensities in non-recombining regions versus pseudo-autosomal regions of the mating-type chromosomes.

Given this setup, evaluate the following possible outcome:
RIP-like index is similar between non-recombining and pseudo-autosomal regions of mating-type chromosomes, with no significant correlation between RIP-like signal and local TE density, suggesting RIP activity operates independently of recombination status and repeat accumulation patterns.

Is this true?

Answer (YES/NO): NO